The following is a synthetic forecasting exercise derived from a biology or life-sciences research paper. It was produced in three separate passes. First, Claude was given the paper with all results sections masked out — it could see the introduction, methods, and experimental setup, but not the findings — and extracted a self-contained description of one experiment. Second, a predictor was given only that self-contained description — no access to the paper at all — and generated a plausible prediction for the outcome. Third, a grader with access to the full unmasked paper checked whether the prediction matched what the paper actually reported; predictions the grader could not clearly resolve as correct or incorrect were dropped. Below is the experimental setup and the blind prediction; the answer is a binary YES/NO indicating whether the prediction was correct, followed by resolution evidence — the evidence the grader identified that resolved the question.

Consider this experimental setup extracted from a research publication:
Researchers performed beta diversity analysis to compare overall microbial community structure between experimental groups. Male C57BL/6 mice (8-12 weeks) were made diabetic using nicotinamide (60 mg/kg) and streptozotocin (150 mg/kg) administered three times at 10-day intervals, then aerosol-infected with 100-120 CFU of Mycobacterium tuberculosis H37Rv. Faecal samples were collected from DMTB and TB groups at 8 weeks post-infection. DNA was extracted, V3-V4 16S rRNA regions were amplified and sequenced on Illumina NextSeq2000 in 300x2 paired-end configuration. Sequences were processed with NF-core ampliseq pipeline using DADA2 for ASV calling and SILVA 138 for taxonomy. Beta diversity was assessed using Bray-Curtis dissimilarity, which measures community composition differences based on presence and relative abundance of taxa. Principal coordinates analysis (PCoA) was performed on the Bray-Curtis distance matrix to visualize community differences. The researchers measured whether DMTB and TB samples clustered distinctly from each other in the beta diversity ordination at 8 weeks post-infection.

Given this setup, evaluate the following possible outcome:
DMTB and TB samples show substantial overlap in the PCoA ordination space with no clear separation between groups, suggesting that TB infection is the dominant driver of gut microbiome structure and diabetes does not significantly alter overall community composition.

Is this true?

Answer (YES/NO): NO